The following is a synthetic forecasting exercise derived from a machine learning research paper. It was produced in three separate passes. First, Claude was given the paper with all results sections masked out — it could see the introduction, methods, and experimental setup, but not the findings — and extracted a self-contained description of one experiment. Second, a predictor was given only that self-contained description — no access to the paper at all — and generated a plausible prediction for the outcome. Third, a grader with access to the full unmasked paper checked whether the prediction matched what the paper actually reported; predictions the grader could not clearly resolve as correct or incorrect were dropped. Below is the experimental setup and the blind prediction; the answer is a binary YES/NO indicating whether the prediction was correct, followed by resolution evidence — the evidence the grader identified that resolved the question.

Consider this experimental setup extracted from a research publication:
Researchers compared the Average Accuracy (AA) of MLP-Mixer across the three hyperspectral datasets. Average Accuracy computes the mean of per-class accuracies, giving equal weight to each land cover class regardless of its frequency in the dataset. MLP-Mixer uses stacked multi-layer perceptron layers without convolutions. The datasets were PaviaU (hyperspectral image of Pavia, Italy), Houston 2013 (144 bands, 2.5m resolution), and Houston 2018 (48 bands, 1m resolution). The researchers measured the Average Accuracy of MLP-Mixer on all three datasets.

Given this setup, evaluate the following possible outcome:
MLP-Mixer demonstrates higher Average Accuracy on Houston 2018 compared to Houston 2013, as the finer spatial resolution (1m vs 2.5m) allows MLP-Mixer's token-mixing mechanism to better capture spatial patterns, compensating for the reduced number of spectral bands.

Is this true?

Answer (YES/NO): NO